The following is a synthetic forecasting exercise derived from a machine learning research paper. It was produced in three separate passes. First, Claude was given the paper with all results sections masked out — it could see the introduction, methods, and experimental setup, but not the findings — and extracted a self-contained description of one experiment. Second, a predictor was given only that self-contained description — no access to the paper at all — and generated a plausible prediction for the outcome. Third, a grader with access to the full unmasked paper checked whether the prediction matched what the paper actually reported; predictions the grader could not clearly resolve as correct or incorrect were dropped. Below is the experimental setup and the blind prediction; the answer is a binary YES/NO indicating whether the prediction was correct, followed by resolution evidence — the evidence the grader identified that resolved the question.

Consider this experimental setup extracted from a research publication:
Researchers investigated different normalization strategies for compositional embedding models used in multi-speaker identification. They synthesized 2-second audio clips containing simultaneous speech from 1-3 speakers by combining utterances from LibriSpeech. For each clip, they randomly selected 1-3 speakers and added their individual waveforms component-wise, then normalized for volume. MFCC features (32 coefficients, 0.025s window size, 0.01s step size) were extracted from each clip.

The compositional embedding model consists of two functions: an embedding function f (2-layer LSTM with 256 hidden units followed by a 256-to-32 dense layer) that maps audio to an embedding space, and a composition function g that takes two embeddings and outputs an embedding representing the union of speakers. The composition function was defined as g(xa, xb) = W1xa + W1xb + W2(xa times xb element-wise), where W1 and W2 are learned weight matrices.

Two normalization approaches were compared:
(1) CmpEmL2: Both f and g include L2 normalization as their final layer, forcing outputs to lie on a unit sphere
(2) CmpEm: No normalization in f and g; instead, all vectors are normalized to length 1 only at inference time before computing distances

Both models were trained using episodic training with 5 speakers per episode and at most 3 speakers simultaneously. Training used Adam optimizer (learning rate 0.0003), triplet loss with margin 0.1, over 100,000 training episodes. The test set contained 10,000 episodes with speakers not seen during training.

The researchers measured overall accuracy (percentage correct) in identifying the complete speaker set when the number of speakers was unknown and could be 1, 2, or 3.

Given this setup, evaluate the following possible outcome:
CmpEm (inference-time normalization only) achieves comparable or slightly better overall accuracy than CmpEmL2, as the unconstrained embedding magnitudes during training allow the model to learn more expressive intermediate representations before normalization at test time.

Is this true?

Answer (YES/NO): YES